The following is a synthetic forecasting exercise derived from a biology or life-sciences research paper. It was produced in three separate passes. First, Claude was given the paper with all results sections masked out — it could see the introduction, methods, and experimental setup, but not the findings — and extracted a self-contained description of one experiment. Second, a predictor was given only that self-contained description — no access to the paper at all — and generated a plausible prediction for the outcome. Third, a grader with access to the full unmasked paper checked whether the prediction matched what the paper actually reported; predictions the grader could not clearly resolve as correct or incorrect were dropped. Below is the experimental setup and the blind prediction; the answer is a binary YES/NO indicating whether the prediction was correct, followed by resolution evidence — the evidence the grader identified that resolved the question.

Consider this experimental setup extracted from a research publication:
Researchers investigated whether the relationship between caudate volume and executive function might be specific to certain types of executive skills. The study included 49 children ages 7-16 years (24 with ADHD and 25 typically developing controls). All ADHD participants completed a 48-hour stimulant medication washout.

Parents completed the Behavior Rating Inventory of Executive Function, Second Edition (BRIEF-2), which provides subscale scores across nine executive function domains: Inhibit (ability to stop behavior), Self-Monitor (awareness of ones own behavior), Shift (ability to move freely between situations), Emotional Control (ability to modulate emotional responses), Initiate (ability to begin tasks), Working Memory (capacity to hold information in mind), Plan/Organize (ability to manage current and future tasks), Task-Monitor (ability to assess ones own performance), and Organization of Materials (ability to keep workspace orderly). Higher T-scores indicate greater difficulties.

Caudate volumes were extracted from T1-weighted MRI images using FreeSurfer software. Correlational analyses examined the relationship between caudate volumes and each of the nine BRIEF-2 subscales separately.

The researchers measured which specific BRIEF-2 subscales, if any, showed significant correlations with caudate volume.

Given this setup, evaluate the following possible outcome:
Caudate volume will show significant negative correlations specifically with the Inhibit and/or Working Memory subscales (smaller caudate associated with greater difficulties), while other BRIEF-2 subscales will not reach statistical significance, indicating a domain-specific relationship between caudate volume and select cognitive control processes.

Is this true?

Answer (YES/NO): NO